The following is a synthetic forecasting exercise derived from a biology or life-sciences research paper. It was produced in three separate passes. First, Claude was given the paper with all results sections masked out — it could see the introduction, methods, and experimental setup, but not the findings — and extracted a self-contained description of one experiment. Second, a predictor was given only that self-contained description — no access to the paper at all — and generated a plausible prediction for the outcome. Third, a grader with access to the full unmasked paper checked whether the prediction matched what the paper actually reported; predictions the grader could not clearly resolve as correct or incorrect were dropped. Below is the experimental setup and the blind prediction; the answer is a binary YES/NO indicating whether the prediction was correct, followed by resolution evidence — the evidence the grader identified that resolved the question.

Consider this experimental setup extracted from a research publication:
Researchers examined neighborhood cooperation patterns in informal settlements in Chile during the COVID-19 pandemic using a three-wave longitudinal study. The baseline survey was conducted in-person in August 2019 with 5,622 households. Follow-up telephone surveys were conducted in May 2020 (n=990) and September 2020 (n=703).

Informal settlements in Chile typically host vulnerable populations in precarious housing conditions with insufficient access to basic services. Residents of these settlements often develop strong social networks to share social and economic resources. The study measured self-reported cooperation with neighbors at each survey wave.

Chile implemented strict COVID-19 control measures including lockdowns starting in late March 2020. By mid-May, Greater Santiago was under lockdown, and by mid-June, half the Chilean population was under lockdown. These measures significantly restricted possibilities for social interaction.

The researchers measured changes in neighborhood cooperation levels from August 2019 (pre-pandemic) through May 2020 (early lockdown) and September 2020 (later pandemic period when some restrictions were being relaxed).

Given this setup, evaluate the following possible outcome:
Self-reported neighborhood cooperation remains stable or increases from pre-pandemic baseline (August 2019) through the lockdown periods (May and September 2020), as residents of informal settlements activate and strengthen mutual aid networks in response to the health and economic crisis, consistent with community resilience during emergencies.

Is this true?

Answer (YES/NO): NO